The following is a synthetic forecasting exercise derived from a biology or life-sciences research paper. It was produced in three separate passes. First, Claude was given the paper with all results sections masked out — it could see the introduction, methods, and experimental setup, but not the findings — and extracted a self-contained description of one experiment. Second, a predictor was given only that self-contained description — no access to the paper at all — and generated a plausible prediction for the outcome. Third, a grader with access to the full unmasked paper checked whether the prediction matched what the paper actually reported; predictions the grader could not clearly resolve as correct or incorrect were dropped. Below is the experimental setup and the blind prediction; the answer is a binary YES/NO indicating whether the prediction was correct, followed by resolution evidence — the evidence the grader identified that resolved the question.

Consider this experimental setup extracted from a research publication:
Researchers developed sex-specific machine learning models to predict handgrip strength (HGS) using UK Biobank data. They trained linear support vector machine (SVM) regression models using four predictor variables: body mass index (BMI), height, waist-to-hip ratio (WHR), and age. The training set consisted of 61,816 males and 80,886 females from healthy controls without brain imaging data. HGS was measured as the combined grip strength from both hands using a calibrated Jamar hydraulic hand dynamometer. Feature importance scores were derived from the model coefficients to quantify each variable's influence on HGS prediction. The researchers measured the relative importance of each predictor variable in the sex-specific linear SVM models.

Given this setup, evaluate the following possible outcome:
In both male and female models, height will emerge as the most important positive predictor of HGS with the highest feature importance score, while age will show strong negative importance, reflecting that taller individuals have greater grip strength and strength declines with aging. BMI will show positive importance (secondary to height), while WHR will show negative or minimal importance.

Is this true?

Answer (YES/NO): YES